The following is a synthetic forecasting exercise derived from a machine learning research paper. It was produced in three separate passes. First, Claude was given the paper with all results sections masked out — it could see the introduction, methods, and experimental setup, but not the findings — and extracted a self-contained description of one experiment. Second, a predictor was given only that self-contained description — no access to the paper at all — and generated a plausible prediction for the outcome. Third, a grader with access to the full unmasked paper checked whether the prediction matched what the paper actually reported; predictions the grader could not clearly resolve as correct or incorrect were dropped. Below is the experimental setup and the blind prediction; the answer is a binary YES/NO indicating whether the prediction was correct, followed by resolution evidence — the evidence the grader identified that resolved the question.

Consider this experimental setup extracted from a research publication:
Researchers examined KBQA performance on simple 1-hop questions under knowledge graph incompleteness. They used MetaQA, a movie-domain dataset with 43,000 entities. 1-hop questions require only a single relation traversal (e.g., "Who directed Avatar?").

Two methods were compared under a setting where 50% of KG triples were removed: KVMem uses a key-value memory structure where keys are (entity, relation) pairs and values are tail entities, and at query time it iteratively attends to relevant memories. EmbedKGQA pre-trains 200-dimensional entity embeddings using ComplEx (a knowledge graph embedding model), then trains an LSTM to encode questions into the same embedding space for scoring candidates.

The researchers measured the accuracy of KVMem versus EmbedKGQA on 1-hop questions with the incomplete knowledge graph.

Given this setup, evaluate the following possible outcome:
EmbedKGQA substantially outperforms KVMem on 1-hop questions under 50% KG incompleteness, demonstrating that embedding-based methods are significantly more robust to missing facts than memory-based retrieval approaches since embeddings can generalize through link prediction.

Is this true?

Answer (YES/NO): YES